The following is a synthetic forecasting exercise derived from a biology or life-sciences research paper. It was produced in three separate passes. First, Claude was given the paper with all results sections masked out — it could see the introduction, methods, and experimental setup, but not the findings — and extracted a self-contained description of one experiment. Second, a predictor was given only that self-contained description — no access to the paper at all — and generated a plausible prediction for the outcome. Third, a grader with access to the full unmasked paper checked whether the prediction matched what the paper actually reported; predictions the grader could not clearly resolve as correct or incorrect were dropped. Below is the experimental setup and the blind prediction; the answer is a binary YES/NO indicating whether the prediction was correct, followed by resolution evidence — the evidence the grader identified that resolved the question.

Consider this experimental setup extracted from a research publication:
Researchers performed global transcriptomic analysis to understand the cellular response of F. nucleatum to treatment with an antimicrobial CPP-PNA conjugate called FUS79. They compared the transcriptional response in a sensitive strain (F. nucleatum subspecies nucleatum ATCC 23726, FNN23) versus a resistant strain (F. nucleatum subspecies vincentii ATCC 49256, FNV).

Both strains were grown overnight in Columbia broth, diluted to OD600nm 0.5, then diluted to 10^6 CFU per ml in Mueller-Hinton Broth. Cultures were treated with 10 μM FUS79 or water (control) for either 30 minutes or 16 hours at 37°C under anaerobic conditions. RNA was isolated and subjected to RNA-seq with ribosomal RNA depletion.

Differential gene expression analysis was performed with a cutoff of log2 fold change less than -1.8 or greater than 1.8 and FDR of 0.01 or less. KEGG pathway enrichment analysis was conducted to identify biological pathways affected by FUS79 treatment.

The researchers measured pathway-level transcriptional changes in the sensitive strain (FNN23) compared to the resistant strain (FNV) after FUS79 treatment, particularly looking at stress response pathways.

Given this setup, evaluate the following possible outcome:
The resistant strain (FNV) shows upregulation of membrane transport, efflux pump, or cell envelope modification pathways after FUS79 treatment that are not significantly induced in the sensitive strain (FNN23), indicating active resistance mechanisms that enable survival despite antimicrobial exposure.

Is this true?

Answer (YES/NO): NO